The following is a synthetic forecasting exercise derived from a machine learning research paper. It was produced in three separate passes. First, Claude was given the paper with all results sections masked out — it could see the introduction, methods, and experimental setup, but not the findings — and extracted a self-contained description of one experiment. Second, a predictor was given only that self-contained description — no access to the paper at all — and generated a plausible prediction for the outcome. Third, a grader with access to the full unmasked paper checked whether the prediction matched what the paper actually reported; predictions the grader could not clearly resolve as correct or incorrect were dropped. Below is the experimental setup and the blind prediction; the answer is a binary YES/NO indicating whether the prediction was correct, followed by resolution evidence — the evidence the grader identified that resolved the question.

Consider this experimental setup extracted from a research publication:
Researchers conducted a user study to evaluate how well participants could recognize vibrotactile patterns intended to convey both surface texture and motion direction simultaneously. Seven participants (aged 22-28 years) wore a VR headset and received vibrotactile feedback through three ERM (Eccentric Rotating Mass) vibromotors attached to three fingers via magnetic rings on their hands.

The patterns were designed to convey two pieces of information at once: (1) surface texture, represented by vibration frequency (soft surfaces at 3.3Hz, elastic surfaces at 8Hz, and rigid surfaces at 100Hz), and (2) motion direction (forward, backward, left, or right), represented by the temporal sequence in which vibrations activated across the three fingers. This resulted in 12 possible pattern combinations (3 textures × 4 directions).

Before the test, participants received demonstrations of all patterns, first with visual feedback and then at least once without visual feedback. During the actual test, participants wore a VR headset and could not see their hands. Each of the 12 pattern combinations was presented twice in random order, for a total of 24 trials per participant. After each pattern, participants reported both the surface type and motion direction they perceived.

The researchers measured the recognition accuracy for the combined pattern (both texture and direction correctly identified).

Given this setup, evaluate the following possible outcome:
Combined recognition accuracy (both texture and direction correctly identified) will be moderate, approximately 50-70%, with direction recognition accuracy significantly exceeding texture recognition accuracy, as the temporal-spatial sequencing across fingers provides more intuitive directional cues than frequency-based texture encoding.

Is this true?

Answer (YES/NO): NO